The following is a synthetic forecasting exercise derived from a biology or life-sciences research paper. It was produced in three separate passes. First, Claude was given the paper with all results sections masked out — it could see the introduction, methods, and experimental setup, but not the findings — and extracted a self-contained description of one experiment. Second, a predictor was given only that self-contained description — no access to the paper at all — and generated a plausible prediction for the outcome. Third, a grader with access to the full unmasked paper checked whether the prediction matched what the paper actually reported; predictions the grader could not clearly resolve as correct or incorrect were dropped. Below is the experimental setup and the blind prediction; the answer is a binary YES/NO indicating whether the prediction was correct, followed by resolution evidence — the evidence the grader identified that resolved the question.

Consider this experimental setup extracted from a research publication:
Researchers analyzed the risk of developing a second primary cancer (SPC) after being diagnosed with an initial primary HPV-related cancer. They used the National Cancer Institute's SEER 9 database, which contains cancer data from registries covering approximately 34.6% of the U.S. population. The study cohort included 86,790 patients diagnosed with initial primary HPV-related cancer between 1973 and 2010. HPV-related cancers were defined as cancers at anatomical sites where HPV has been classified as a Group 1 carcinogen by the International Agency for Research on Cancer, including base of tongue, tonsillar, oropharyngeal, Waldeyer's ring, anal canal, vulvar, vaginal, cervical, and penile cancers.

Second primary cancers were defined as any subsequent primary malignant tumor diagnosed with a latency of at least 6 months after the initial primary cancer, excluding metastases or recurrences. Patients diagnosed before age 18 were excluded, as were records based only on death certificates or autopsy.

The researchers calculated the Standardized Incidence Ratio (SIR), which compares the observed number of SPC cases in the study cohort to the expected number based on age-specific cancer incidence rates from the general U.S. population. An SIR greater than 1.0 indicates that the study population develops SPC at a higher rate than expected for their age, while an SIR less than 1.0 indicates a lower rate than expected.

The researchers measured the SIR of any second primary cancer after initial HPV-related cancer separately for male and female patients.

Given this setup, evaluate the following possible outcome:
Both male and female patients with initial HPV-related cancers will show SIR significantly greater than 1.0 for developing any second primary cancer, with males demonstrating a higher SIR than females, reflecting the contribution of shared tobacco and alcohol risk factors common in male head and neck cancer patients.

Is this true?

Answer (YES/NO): YES